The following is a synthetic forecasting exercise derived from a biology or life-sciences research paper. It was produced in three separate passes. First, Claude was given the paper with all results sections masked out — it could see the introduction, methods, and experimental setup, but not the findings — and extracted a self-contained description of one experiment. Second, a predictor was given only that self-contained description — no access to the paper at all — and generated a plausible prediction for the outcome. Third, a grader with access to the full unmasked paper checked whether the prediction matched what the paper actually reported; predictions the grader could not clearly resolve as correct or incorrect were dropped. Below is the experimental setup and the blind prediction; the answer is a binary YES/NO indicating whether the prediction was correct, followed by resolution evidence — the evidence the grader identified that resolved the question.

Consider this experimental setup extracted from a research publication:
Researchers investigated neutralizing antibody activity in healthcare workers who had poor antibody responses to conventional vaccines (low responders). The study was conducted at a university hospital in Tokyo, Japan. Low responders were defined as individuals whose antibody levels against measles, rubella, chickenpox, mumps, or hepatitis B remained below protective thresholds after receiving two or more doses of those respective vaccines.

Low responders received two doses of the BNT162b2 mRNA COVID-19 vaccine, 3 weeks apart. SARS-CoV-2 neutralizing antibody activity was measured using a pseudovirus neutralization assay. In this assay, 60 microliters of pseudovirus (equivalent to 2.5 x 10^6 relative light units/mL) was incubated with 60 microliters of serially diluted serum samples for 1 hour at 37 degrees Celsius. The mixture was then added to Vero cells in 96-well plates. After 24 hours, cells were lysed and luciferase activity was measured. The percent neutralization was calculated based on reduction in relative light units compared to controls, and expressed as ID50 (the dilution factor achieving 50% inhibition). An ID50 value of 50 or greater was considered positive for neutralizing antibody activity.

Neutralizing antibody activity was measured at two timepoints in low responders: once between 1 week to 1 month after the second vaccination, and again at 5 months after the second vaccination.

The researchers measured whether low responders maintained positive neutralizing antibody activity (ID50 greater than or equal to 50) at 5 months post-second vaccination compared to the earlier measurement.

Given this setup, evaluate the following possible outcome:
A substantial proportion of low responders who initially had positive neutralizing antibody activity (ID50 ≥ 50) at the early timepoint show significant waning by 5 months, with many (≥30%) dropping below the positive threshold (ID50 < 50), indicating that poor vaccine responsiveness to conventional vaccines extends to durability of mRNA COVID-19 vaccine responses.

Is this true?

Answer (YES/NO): NO